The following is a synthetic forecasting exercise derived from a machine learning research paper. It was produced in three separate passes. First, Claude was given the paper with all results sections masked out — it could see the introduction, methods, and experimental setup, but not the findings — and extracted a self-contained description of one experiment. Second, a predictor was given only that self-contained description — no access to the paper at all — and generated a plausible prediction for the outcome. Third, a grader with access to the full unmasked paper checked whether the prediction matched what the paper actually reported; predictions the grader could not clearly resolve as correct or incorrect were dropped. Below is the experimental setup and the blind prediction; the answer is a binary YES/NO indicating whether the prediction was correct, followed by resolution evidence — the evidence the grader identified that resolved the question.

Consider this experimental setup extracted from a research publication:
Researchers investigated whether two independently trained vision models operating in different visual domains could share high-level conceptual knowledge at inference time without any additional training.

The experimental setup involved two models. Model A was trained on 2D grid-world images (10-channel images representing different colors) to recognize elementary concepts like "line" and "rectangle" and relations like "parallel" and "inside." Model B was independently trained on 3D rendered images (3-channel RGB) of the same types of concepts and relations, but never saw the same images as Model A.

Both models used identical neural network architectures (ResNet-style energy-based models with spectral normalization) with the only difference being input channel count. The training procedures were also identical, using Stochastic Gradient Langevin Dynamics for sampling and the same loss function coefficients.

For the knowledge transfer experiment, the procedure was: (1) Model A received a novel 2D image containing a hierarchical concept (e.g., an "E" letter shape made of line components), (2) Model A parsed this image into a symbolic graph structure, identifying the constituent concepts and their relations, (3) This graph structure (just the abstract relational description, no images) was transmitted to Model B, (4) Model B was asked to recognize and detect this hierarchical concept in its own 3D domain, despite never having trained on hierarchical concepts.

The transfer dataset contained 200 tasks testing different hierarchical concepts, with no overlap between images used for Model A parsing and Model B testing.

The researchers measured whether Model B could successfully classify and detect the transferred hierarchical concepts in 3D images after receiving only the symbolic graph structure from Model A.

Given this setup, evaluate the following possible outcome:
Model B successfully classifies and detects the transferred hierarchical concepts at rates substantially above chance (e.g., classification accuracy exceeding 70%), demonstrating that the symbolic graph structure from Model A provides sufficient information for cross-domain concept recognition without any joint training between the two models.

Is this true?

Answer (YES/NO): NO